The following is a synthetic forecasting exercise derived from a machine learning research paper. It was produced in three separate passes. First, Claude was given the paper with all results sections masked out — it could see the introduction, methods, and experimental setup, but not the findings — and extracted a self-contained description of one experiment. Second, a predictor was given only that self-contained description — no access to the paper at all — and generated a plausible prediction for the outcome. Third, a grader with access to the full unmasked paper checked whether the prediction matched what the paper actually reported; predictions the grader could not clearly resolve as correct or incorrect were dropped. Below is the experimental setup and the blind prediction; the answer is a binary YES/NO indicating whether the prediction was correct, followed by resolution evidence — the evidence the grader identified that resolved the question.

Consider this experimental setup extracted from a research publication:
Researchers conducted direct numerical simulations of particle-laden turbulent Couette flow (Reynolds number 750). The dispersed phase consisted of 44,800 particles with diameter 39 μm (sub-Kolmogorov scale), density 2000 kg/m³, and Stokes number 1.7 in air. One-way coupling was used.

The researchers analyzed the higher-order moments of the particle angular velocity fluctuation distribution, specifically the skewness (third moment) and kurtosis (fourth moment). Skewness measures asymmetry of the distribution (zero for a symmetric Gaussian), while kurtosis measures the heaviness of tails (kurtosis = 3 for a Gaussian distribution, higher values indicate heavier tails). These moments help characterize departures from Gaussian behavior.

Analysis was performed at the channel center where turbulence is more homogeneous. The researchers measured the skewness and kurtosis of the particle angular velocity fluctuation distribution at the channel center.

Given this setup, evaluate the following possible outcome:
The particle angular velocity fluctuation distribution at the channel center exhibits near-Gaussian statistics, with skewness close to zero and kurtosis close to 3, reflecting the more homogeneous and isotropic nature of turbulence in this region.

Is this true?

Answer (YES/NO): NO